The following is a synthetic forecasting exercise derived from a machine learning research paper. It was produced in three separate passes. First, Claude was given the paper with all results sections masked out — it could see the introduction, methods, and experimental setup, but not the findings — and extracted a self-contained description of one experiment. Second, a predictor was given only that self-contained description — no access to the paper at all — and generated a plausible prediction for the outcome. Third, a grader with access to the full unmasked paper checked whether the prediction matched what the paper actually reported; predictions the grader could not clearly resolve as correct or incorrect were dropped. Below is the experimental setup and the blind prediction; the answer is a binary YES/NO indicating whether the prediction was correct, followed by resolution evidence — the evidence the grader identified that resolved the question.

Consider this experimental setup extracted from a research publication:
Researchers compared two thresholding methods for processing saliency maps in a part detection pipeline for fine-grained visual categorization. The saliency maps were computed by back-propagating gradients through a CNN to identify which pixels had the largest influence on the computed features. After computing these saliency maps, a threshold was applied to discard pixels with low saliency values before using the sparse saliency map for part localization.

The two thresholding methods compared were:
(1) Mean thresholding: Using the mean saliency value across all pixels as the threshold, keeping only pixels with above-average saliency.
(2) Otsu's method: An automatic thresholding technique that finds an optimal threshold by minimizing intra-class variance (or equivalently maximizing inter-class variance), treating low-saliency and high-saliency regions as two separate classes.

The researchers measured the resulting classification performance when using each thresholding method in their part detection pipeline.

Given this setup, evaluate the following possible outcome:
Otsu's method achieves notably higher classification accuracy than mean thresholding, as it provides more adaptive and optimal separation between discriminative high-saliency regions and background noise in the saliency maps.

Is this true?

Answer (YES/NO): NO